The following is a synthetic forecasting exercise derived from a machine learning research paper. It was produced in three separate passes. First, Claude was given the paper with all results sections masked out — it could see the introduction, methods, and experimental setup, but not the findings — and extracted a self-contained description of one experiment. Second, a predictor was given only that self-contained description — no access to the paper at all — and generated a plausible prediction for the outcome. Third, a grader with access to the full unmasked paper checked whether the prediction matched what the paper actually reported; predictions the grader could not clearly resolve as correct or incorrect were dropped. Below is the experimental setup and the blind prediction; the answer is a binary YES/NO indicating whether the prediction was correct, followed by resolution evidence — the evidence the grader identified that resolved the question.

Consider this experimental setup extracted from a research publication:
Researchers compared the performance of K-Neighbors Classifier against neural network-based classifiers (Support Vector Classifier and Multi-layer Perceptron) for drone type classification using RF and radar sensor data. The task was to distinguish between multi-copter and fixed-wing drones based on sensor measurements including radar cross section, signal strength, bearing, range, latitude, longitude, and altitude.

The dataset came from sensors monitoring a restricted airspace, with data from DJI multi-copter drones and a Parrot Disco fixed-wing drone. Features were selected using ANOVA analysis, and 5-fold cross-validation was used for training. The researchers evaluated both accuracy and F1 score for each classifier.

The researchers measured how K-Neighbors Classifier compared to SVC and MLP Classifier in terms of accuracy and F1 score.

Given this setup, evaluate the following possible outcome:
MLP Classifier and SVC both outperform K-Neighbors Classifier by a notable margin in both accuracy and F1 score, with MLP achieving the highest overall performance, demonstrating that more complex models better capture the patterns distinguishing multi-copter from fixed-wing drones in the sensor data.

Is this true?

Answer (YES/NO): NO